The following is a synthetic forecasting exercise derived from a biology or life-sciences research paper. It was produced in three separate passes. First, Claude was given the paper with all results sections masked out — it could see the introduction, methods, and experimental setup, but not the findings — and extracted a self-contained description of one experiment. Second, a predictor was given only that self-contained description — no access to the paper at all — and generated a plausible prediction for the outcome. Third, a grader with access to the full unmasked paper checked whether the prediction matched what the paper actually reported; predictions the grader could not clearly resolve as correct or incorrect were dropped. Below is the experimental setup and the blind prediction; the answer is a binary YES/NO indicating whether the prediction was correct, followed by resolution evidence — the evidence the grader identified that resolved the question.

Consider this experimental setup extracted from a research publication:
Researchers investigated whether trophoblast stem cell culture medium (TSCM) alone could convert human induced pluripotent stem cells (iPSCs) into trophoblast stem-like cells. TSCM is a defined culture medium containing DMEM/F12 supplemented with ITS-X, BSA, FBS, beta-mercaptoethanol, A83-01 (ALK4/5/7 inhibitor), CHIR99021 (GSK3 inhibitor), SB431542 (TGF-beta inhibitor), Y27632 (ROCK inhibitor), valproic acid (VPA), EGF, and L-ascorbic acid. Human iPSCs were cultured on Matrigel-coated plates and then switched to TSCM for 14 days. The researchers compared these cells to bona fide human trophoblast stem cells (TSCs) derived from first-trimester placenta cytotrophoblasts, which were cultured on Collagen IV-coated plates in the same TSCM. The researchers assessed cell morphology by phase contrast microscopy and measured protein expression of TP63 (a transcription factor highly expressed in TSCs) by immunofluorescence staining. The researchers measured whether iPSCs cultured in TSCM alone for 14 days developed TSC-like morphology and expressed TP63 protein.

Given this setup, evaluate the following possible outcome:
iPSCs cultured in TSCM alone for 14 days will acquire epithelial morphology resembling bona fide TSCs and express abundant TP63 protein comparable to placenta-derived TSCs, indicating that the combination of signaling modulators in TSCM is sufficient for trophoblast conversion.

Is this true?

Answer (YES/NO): NO